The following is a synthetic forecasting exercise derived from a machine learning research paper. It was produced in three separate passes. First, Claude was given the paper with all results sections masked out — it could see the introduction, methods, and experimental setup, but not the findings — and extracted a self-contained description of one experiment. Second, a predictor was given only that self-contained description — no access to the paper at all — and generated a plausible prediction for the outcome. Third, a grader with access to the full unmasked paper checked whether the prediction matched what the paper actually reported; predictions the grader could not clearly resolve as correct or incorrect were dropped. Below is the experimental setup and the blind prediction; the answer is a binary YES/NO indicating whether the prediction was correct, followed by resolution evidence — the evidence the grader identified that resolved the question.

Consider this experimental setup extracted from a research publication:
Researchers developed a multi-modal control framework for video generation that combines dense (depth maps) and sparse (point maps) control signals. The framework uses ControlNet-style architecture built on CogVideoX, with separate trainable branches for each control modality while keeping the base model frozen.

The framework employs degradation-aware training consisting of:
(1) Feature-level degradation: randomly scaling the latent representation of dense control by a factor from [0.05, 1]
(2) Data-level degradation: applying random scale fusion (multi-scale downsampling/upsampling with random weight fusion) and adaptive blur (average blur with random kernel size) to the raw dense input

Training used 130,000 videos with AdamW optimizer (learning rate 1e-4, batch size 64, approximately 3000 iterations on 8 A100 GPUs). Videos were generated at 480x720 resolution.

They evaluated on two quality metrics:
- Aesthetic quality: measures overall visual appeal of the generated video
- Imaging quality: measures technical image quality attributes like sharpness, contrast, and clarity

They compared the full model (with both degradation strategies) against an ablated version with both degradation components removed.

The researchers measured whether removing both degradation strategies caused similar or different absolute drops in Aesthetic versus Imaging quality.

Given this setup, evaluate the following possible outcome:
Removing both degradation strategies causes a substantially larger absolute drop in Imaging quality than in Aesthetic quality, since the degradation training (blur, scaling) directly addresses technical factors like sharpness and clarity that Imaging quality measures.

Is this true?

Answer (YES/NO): YES